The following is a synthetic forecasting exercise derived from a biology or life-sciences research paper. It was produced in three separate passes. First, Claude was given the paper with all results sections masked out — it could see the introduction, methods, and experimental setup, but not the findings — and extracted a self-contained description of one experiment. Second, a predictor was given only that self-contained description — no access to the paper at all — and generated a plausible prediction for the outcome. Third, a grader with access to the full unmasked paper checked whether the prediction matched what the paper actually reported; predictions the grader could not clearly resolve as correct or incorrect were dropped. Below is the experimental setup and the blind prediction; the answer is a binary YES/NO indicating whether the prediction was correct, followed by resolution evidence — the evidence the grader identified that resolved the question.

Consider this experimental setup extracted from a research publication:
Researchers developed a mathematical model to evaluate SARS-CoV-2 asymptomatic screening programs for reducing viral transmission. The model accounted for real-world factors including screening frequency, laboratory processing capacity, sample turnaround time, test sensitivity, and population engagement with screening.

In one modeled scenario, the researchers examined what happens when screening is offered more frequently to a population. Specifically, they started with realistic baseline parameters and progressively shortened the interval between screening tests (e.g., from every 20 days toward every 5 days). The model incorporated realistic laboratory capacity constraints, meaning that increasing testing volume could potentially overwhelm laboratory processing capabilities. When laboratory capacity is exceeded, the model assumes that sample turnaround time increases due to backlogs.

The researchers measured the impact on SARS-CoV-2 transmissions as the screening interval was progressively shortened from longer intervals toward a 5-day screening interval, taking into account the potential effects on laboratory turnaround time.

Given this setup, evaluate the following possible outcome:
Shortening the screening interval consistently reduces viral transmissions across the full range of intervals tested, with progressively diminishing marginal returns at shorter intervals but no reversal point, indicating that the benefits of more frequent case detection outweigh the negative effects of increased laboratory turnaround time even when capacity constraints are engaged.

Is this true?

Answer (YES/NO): NO